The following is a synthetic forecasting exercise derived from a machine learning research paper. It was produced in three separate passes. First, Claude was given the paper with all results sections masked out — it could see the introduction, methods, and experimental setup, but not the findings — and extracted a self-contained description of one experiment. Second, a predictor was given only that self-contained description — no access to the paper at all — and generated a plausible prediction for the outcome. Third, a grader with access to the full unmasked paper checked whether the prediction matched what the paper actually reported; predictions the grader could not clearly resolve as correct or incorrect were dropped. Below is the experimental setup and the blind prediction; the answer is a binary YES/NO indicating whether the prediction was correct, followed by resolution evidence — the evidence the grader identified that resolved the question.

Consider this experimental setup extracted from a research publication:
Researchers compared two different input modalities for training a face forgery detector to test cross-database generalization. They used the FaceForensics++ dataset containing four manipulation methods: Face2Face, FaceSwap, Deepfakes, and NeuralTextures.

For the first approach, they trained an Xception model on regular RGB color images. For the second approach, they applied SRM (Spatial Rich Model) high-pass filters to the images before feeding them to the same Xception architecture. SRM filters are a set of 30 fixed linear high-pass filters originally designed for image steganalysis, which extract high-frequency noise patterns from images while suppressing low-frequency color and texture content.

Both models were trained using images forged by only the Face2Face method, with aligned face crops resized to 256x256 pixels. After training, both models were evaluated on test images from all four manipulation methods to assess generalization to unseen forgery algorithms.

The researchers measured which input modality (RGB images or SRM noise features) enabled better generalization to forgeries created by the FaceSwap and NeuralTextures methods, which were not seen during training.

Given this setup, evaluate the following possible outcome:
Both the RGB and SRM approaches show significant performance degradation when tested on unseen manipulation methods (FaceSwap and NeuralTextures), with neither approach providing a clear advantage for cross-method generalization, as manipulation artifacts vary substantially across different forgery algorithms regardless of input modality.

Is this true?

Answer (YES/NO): NO